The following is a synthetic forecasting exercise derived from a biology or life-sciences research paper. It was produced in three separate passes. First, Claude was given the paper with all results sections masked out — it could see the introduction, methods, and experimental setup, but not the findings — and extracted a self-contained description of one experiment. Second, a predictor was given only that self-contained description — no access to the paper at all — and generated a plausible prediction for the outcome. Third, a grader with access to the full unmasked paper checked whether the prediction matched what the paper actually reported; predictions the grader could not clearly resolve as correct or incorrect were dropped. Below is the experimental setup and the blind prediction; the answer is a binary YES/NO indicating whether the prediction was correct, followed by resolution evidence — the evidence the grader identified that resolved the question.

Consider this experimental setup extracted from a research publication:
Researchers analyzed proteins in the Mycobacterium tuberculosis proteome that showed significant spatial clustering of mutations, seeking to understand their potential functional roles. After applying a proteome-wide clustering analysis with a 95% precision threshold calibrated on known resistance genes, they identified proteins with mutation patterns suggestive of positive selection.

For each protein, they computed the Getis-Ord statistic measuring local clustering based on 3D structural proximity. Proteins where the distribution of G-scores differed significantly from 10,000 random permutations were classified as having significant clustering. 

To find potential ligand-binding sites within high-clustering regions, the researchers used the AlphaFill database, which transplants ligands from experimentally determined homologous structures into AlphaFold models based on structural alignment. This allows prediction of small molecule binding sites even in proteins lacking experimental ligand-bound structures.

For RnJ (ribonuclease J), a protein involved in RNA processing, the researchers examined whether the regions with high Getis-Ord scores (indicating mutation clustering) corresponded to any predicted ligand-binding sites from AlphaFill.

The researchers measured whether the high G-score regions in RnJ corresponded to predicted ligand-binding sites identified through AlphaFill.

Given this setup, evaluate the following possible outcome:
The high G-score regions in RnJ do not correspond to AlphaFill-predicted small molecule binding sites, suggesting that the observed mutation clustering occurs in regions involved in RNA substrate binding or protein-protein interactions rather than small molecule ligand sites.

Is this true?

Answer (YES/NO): NO